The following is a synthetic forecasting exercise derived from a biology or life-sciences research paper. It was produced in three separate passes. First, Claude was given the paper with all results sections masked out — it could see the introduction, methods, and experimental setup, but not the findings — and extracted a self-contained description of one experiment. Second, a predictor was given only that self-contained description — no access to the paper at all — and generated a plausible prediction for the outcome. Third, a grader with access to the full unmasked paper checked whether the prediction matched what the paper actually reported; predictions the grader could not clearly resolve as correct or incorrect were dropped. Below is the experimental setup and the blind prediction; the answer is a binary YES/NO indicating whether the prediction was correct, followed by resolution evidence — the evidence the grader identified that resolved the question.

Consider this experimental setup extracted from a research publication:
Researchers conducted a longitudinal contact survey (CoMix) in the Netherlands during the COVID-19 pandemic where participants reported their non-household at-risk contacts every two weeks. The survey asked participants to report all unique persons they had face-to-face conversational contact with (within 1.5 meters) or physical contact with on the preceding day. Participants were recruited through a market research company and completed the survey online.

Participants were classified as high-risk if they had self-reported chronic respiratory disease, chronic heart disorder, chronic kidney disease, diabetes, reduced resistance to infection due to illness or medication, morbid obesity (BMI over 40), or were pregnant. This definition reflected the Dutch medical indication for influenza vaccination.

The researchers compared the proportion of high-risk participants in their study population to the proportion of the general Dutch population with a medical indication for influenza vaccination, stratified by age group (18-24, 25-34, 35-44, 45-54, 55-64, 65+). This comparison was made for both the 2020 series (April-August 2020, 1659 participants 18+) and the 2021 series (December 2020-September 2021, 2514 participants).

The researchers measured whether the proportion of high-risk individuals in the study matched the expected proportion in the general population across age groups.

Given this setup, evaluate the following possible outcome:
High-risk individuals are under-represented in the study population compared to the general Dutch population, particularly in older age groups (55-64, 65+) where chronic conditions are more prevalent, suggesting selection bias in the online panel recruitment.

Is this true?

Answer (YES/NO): NO